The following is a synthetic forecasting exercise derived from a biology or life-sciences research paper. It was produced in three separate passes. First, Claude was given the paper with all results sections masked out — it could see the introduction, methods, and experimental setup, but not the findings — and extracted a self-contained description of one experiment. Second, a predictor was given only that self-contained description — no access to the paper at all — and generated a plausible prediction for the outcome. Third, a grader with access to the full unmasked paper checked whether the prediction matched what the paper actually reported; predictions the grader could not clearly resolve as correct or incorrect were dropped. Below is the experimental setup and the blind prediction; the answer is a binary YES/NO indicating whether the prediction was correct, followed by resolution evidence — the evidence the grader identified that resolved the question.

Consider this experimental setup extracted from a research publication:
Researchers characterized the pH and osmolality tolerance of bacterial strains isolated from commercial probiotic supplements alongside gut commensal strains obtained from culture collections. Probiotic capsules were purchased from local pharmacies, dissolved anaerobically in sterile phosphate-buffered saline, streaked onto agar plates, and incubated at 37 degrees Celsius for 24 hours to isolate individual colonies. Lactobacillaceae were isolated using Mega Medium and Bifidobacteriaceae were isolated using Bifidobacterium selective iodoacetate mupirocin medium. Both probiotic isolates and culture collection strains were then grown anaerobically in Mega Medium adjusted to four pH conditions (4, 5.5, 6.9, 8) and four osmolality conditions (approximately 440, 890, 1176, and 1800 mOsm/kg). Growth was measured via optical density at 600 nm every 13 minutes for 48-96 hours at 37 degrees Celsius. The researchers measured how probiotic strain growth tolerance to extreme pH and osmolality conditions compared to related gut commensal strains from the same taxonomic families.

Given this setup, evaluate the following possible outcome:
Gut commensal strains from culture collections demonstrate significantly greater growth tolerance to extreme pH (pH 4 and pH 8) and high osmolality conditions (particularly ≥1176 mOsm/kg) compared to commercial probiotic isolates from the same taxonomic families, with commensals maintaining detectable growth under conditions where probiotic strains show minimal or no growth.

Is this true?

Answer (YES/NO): NO